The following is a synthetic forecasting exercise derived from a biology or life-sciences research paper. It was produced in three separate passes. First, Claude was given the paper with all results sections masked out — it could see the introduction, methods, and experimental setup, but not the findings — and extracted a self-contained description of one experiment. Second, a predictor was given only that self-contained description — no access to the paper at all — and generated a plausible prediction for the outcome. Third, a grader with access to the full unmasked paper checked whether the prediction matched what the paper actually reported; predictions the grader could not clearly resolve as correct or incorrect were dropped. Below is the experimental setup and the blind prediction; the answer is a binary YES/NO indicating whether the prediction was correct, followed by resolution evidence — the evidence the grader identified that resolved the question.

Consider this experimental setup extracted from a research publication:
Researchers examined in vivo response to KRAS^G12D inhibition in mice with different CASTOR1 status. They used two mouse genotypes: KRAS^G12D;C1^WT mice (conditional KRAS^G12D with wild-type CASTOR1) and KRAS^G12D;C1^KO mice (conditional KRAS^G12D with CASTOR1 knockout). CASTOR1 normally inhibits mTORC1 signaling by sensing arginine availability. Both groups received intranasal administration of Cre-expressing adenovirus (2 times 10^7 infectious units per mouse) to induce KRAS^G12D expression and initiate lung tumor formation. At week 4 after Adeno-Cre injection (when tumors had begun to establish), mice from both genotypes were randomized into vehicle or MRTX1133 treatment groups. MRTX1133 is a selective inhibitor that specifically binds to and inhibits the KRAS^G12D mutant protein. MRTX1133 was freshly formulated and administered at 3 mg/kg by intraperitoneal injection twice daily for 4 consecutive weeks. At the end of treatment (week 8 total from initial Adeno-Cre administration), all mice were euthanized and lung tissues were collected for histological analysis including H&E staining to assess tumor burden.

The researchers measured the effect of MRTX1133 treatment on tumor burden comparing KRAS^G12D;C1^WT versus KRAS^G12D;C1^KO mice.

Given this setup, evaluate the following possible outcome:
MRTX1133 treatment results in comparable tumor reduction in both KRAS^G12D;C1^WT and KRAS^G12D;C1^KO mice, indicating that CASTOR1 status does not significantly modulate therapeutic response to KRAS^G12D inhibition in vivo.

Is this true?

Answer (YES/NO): NO